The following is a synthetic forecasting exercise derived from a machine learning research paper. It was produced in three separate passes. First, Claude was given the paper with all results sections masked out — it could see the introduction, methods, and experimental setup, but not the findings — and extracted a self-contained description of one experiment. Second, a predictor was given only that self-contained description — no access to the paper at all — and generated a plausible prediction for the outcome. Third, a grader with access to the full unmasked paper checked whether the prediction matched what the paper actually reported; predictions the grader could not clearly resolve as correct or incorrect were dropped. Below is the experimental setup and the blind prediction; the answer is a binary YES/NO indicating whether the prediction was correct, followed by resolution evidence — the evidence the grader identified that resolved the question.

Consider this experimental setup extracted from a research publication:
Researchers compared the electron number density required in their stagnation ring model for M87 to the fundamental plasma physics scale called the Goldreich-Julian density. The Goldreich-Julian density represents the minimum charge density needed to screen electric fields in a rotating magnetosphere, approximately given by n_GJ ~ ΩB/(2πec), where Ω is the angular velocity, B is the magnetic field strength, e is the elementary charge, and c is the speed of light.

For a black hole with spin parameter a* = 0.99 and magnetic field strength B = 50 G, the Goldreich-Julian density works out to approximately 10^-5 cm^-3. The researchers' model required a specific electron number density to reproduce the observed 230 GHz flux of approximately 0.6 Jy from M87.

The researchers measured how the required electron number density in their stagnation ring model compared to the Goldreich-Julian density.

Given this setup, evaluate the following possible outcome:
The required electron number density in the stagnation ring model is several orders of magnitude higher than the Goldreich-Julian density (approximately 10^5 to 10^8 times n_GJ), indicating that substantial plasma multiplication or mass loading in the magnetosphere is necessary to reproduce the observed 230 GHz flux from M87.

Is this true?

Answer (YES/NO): YES